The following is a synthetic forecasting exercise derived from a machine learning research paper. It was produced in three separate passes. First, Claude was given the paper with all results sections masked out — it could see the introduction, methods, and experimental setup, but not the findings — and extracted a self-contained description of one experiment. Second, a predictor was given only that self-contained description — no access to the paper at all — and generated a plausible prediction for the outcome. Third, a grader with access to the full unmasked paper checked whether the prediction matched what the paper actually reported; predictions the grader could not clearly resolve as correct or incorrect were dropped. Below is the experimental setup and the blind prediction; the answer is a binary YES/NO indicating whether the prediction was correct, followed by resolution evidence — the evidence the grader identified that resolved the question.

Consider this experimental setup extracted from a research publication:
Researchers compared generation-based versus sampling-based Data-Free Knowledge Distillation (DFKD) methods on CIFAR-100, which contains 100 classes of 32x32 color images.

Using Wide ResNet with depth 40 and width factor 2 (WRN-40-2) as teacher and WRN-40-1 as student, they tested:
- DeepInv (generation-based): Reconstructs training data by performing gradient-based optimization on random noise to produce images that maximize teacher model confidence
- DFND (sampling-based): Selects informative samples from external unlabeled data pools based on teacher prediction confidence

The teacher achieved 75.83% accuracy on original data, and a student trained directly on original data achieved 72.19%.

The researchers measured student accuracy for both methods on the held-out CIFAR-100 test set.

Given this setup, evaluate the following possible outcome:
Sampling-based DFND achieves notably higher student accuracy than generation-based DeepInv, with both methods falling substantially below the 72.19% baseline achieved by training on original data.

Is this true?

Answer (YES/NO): NO